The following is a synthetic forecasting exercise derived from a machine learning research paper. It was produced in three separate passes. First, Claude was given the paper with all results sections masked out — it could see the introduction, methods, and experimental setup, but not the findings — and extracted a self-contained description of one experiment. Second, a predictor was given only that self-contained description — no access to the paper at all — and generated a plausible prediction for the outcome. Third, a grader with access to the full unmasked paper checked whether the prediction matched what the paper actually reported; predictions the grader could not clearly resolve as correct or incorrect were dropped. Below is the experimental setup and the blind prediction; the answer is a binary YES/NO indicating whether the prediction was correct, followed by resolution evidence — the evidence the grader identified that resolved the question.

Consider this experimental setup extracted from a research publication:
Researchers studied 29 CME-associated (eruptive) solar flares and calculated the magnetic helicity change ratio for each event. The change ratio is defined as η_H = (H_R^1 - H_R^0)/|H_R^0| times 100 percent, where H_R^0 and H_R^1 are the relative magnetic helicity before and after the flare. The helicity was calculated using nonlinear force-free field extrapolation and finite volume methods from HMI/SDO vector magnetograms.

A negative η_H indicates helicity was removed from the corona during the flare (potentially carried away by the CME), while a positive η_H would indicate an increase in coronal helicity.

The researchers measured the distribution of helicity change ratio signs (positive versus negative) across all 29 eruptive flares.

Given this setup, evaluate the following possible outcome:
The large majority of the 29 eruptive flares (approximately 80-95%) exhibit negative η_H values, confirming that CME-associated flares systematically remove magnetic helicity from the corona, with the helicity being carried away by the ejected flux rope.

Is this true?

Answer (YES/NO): YES